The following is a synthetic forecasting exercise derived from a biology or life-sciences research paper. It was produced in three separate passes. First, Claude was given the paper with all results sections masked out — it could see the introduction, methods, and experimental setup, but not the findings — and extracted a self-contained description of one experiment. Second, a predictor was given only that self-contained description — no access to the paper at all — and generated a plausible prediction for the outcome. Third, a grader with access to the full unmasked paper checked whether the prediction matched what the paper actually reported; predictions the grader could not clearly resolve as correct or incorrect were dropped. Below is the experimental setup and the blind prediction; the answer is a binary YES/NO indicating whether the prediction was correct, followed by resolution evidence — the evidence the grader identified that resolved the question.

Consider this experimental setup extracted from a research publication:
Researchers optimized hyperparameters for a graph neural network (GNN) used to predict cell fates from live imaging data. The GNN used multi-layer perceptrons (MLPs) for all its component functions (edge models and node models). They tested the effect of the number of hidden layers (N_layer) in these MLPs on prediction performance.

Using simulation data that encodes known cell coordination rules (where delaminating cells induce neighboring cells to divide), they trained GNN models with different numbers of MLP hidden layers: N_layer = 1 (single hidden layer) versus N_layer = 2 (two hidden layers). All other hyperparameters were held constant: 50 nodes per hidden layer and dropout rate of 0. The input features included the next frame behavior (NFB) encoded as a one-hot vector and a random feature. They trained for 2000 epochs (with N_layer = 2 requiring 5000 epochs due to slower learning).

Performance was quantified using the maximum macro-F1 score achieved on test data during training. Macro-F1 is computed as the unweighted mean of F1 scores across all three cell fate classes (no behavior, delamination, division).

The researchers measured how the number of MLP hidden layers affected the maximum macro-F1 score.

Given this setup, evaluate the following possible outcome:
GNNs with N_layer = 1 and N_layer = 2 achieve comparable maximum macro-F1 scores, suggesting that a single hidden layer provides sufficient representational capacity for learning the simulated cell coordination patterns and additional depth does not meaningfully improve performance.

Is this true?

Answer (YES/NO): YES